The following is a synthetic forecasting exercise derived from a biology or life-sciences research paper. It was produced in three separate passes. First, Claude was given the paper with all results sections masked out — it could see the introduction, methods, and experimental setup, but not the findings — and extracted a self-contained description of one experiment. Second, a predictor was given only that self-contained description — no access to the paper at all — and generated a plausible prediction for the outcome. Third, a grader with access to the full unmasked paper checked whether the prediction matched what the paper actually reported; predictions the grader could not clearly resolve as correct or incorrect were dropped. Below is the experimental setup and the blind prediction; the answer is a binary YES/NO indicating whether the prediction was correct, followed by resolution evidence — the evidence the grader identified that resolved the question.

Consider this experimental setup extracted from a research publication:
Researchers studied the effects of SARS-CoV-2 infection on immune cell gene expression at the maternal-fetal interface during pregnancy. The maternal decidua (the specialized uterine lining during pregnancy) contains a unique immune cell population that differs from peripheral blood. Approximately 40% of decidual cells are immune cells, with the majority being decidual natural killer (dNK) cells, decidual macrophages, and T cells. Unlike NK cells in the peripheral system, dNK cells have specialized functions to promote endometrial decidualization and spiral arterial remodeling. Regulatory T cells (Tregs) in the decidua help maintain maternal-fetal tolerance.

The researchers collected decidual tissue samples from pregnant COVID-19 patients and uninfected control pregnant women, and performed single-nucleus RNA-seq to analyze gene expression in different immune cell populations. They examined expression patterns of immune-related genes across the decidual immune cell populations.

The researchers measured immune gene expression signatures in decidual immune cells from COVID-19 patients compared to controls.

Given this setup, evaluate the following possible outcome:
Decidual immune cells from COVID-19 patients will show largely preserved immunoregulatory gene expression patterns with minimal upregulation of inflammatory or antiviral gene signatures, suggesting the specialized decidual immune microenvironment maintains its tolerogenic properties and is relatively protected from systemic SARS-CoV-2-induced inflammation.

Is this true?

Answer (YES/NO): NO